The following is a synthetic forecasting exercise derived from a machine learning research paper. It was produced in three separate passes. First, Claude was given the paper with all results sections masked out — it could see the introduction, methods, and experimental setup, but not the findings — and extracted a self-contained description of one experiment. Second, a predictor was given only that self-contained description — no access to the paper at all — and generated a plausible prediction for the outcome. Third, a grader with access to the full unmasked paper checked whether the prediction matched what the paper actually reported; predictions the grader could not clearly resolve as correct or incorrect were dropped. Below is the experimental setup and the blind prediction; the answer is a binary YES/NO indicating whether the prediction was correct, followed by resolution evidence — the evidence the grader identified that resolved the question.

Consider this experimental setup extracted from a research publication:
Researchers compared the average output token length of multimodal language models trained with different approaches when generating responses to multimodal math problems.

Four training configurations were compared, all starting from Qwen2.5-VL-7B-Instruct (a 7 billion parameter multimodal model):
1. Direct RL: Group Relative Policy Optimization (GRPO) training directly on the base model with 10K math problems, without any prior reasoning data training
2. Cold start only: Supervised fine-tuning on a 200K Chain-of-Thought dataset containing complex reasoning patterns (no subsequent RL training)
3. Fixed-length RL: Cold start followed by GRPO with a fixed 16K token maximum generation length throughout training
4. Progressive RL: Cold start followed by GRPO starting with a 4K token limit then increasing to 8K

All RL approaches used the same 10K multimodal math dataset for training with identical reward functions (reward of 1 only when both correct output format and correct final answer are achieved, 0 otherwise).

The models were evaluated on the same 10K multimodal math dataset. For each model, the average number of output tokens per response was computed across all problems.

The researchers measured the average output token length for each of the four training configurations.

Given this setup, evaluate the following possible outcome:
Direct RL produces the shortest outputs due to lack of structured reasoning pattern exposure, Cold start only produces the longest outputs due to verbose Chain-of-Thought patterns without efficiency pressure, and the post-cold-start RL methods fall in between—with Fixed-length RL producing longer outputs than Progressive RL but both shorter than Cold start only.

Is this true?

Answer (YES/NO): YES